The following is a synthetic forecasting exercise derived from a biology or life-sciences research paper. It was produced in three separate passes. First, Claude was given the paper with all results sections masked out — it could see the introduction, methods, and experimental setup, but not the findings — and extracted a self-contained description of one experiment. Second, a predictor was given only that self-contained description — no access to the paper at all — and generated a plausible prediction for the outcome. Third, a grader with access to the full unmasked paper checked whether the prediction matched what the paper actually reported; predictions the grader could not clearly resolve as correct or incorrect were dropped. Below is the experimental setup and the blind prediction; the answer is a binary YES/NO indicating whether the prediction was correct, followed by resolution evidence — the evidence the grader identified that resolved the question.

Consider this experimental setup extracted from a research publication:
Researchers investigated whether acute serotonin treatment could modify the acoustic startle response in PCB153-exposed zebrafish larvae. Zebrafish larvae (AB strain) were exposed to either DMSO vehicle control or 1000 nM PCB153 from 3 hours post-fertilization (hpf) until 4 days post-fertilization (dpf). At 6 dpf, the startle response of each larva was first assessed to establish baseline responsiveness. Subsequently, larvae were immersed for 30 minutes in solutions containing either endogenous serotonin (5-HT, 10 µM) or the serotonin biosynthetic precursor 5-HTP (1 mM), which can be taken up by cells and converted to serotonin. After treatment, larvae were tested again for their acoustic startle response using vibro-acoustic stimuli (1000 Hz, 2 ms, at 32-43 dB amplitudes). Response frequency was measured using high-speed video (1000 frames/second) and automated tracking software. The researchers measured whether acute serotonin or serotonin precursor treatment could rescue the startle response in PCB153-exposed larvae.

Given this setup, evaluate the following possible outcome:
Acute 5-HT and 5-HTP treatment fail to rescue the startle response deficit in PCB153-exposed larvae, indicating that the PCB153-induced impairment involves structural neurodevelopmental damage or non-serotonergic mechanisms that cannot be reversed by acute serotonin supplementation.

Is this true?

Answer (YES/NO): YES